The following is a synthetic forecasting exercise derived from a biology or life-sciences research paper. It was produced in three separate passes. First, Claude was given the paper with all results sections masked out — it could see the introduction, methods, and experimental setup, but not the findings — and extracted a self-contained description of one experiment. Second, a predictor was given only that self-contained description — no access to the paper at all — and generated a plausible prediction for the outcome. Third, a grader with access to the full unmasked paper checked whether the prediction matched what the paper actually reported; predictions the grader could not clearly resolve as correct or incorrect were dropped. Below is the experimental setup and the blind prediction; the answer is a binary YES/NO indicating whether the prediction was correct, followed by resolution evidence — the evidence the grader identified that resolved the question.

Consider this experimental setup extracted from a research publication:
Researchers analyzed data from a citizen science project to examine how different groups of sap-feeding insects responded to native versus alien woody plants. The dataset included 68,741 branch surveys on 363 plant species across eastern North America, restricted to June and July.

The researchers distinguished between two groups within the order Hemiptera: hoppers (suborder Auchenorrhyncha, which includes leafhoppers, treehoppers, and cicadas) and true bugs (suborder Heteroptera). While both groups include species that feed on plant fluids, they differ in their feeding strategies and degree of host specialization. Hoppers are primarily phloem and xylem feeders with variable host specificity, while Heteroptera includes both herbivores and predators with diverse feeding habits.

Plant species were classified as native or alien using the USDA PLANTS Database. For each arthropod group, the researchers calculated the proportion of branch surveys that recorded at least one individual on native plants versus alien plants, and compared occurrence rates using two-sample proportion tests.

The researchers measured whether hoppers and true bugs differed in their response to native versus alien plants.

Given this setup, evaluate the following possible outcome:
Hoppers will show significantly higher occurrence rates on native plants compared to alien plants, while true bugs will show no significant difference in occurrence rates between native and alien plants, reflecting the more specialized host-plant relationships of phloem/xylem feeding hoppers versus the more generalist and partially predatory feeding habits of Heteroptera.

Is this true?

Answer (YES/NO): NO